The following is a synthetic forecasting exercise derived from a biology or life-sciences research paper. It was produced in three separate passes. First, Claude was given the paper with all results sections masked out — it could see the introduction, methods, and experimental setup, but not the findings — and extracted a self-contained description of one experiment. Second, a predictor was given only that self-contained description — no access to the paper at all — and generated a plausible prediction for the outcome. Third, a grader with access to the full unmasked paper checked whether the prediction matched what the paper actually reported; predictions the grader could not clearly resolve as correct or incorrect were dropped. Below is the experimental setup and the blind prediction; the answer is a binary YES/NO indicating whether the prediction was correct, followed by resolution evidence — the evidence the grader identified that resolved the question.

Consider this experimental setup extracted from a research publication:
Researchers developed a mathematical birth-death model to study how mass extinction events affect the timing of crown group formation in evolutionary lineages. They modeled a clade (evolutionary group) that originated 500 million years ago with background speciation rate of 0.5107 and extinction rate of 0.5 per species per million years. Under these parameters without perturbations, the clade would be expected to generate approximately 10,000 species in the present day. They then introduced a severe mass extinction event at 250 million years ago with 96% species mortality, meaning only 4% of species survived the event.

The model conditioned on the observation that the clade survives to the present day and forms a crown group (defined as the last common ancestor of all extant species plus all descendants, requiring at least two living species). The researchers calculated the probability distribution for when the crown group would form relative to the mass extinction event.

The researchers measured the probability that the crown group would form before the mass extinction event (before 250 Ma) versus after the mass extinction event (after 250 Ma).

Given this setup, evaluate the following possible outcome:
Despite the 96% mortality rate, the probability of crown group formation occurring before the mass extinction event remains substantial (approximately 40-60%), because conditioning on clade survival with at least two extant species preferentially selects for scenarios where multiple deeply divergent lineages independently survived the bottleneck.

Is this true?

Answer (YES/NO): NO